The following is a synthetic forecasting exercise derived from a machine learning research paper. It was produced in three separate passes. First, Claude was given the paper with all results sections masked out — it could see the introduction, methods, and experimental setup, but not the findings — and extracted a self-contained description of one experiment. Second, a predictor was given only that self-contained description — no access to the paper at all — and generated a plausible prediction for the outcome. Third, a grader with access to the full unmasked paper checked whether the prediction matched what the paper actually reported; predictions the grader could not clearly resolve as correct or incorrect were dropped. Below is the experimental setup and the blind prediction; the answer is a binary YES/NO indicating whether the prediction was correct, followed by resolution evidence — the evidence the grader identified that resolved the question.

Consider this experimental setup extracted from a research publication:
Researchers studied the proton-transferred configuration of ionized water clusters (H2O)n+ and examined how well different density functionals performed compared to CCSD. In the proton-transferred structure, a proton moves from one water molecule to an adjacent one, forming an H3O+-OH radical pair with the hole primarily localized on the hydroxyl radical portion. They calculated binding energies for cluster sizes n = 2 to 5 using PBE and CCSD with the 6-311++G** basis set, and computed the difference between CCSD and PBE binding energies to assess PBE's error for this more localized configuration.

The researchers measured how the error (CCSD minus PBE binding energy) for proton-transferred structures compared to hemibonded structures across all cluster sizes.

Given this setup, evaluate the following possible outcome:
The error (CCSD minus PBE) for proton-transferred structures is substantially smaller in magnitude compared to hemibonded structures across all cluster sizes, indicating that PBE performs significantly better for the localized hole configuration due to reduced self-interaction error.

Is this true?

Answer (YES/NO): YES